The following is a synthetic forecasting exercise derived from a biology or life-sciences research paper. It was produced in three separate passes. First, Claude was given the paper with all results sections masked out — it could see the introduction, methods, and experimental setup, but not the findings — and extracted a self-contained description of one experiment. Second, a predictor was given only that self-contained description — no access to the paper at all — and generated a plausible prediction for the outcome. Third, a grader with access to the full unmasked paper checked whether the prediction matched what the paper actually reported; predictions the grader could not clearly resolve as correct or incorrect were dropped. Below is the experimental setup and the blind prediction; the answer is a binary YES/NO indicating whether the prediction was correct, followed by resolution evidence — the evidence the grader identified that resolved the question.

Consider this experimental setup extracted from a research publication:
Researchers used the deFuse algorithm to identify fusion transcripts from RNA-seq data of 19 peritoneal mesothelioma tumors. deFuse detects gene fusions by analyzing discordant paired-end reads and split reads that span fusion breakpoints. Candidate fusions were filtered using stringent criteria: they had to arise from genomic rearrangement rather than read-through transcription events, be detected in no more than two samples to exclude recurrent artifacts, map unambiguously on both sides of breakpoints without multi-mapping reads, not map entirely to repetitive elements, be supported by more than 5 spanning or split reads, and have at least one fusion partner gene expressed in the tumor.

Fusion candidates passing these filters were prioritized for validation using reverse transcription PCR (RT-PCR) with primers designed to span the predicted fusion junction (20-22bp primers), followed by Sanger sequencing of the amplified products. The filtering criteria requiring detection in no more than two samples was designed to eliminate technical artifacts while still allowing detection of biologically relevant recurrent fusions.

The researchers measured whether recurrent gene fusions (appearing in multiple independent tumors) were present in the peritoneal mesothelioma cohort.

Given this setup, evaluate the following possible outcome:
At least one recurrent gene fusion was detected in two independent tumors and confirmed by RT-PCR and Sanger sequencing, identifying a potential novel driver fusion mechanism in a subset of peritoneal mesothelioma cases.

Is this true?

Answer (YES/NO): YES